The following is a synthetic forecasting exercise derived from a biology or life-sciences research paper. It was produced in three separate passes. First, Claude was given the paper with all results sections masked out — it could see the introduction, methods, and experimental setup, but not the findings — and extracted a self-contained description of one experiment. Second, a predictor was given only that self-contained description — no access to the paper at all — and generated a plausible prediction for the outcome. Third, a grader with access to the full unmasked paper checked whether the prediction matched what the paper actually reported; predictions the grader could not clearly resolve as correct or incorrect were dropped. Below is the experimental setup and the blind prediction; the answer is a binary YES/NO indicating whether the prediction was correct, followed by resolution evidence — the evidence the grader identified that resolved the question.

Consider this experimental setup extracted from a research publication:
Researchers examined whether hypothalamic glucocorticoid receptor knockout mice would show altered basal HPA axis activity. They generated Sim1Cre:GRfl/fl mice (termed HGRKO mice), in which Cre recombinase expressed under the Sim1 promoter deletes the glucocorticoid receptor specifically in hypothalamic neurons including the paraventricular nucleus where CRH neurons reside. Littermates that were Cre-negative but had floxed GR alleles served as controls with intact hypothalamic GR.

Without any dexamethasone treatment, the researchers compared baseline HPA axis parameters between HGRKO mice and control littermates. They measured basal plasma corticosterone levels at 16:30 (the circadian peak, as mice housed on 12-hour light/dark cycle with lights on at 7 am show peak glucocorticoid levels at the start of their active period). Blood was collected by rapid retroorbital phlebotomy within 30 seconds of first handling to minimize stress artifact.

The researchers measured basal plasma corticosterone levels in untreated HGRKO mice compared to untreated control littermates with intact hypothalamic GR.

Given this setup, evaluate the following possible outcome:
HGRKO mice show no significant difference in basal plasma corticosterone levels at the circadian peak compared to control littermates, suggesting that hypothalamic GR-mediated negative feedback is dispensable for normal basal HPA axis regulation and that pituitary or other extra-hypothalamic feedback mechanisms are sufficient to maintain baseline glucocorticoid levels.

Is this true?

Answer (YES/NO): NO